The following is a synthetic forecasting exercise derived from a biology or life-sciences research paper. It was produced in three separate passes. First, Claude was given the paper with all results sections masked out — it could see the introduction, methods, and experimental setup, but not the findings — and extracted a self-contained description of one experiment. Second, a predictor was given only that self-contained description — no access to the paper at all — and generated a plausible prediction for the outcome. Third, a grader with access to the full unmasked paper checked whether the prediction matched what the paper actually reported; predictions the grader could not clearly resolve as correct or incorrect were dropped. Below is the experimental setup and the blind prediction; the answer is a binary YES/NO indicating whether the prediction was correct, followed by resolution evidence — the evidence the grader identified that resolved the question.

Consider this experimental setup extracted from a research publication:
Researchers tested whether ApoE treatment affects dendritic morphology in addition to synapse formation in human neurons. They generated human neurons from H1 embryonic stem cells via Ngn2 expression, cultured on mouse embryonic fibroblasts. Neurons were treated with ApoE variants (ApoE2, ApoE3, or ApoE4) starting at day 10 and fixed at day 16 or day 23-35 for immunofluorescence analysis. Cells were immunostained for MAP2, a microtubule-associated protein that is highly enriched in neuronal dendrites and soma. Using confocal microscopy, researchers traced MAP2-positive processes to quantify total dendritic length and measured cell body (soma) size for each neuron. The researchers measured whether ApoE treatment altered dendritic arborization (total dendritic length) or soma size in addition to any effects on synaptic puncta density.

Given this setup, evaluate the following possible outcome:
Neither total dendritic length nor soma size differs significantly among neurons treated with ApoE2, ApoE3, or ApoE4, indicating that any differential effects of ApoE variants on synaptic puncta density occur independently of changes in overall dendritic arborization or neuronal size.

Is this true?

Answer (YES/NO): YES